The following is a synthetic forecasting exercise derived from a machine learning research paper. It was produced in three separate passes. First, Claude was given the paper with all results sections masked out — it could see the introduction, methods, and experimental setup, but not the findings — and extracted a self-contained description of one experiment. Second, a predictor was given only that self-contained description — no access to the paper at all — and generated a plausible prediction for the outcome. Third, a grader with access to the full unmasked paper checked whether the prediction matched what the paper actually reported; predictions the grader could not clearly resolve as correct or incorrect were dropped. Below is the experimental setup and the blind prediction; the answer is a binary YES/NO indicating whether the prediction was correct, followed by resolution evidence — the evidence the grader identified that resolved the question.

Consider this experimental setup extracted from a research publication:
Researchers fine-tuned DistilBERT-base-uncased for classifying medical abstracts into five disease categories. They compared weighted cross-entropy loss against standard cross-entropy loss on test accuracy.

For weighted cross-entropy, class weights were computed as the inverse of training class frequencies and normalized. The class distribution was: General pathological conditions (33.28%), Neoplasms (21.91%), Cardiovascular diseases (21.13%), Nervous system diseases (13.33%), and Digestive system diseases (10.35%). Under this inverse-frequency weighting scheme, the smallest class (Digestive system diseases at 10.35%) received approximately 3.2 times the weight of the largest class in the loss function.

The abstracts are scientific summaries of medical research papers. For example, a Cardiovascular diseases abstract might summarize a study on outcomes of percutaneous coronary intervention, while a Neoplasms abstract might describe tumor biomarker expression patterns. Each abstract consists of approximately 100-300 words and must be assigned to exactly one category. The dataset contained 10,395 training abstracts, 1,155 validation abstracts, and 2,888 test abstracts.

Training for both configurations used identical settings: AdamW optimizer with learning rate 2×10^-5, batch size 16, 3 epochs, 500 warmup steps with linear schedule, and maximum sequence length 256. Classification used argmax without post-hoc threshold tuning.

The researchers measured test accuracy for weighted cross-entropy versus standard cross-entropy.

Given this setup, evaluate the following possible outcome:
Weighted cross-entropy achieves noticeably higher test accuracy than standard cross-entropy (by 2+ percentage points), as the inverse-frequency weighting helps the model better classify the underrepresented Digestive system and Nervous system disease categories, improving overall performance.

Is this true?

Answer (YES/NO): NO